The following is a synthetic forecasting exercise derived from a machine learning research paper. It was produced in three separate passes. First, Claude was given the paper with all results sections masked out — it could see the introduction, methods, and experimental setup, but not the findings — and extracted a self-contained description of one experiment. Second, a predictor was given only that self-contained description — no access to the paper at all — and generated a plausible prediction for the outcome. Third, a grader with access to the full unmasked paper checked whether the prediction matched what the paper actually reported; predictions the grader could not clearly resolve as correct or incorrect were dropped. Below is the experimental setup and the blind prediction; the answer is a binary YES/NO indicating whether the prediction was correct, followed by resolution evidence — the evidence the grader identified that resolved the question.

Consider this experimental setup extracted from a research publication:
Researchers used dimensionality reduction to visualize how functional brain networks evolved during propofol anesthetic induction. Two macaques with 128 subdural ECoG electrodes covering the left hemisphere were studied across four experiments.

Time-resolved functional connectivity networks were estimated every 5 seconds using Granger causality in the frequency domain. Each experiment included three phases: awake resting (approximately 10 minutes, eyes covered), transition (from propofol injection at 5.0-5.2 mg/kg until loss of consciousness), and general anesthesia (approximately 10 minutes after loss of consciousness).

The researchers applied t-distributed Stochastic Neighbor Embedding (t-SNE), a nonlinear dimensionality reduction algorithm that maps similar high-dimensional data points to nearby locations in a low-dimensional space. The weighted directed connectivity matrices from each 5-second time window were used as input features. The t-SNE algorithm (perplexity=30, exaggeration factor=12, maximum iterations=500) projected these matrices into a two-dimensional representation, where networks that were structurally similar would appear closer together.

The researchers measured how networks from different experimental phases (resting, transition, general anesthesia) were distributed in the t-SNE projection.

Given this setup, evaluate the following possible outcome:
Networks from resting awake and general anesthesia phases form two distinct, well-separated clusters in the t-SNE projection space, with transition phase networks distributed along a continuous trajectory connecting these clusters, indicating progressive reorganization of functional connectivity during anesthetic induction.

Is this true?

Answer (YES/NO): NO